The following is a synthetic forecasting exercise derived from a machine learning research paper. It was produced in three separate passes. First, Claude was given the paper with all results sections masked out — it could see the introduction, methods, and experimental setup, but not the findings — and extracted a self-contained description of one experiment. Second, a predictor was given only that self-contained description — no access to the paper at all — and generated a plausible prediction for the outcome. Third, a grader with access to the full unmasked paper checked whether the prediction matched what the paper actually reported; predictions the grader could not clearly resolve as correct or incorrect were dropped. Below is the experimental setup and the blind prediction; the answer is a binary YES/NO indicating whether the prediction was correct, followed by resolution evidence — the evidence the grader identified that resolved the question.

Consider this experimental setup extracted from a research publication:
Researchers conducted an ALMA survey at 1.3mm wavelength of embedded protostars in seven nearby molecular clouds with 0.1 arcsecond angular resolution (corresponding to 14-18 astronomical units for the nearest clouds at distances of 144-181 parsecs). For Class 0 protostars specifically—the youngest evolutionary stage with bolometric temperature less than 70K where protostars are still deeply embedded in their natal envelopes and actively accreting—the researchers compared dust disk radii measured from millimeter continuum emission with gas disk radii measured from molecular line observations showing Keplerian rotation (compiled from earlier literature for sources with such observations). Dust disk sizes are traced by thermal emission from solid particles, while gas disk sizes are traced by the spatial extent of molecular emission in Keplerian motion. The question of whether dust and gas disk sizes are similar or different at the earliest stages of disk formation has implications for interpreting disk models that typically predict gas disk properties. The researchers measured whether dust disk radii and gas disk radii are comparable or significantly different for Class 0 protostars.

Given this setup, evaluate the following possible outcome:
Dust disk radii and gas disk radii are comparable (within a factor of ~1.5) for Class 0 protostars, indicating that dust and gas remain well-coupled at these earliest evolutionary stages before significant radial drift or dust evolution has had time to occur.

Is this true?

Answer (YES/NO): YES